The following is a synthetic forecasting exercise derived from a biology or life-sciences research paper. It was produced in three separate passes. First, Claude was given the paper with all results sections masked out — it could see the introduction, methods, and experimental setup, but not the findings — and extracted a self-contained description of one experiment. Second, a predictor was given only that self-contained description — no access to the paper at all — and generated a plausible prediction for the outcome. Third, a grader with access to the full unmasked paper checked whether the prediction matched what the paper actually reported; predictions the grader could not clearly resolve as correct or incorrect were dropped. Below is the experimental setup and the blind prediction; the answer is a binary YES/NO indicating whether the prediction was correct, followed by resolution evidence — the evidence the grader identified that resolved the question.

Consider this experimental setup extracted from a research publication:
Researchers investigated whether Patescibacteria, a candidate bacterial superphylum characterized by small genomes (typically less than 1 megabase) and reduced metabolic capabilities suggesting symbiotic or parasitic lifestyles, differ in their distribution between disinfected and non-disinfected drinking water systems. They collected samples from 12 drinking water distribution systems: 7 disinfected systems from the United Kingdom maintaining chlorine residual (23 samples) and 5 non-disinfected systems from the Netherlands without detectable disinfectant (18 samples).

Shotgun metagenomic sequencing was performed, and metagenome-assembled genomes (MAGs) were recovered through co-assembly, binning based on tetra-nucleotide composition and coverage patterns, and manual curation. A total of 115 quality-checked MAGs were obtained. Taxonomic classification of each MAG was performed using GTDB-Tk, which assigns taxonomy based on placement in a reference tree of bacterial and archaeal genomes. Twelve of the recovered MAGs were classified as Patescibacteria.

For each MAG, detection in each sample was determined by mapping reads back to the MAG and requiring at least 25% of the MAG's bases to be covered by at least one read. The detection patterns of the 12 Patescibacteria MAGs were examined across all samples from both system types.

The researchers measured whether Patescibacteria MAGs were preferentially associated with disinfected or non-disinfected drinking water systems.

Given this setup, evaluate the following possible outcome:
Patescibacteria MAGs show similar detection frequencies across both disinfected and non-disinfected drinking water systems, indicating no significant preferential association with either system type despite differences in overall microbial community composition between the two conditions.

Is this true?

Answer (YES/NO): NO